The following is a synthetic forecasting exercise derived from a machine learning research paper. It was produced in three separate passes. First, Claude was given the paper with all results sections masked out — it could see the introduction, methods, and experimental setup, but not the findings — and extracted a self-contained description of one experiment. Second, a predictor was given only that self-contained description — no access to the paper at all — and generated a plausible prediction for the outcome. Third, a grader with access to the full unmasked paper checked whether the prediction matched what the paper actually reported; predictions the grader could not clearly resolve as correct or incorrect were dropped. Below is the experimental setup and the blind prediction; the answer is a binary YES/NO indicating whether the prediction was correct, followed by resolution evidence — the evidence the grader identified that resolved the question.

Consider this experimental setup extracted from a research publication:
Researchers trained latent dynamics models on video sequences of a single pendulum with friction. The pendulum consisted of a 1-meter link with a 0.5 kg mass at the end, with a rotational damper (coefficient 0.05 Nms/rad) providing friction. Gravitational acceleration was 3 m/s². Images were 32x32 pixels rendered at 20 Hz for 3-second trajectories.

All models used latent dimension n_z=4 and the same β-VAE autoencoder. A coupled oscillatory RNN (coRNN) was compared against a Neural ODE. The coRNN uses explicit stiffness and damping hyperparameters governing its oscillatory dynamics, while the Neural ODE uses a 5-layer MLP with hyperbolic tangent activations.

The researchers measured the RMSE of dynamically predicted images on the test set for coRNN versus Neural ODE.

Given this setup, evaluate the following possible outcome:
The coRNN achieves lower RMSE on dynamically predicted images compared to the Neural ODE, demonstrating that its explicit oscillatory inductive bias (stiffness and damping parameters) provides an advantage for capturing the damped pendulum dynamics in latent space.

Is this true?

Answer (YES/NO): NO